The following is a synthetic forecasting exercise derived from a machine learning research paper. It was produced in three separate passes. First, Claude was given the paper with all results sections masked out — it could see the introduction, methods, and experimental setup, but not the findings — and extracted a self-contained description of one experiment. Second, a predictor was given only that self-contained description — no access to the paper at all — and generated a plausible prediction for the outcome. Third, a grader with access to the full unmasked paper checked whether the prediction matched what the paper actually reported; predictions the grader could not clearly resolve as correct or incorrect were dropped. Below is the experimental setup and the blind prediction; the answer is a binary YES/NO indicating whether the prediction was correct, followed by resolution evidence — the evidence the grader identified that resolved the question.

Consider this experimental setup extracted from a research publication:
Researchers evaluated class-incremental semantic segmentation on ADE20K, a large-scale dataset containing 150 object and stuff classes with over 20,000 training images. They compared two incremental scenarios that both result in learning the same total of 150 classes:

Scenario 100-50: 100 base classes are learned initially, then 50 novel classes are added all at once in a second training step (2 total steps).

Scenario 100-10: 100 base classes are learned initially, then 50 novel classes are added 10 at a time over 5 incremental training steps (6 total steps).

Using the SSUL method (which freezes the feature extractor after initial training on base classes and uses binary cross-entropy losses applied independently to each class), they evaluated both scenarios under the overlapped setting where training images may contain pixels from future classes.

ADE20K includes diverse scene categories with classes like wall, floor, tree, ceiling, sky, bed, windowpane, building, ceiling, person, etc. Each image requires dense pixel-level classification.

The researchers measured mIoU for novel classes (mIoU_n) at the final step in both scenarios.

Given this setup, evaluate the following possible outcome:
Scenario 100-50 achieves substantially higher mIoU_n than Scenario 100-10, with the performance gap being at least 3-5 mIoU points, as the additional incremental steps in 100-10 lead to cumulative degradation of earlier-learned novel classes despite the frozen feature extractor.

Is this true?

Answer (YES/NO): NO